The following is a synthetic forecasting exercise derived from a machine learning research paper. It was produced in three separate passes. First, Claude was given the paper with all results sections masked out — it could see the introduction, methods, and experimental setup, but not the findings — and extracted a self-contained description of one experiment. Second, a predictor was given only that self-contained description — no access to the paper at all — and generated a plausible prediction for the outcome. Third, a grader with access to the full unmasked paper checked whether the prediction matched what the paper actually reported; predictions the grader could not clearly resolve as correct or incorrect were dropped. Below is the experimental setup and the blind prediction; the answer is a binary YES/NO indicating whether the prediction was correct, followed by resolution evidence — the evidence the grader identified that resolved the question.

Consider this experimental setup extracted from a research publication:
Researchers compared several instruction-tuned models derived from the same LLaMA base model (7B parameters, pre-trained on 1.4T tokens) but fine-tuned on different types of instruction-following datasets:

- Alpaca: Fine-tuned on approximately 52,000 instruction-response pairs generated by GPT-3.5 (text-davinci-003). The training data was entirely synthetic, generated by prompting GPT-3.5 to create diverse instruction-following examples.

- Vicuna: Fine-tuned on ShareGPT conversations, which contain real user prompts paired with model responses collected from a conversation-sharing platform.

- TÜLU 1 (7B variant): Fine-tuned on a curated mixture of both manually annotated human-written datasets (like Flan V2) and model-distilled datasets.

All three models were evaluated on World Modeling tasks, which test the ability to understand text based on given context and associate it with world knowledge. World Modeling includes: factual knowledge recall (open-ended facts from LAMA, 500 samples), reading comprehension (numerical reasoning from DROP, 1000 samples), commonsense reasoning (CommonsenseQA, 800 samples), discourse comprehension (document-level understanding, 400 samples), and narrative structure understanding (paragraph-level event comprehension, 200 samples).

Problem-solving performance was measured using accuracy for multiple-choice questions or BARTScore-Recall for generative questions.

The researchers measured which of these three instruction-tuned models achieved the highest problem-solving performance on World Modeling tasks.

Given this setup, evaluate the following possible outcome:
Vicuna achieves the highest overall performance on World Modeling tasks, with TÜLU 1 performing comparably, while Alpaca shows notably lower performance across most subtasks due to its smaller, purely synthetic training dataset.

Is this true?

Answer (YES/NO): NO